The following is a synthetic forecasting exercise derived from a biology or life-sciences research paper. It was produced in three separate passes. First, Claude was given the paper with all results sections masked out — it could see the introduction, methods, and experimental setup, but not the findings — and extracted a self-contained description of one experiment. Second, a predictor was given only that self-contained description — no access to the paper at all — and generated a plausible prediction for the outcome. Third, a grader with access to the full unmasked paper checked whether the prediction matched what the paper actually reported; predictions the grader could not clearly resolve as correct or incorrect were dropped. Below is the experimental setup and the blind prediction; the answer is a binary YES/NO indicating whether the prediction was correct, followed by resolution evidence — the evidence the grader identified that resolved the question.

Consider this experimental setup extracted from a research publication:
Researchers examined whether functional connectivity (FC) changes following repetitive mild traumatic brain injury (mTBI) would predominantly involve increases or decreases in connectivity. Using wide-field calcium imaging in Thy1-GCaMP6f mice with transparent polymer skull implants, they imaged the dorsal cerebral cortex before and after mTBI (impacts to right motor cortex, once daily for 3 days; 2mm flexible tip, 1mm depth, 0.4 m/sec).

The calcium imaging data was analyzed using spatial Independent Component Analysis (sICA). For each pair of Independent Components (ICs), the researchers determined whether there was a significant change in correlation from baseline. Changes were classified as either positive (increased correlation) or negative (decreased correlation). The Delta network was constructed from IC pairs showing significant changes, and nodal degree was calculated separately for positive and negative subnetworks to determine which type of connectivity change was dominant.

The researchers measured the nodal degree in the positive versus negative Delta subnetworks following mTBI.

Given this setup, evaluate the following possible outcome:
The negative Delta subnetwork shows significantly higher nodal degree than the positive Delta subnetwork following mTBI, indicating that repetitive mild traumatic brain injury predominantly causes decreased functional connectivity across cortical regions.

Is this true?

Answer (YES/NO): YES